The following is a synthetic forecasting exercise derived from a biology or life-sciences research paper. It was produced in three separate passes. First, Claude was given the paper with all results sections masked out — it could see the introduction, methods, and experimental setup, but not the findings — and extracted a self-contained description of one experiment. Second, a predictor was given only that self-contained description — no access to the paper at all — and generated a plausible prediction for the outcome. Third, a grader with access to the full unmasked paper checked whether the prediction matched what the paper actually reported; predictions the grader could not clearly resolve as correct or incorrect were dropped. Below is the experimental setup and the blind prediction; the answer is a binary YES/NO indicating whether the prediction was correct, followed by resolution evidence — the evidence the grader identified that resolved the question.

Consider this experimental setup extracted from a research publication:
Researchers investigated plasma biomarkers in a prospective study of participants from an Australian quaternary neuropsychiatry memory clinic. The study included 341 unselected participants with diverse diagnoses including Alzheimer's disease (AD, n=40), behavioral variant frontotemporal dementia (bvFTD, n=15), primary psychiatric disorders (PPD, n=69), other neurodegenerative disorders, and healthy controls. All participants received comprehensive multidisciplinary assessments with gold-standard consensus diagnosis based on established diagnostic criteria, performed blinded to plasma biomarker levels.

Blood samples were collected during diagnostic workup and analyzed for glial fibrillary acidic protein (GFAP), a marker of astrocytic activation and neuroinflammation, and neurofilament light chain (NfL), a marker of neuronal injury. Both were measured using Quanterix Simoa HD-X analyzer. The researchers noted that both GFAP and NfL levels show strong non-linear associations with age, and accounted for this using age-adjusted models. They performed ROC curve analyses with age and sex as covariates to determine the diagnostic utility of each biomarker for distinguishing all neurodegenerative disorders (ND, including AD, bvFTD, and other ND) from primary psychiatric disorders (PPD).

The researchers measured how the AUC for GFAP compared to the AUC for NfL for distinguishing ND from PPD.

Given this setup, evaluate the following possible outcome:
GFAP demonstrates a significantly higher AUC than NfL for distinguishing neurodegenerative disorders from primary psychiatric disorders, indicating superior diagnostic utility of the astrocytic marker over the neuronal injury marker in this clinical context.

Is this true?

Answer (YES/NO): NO